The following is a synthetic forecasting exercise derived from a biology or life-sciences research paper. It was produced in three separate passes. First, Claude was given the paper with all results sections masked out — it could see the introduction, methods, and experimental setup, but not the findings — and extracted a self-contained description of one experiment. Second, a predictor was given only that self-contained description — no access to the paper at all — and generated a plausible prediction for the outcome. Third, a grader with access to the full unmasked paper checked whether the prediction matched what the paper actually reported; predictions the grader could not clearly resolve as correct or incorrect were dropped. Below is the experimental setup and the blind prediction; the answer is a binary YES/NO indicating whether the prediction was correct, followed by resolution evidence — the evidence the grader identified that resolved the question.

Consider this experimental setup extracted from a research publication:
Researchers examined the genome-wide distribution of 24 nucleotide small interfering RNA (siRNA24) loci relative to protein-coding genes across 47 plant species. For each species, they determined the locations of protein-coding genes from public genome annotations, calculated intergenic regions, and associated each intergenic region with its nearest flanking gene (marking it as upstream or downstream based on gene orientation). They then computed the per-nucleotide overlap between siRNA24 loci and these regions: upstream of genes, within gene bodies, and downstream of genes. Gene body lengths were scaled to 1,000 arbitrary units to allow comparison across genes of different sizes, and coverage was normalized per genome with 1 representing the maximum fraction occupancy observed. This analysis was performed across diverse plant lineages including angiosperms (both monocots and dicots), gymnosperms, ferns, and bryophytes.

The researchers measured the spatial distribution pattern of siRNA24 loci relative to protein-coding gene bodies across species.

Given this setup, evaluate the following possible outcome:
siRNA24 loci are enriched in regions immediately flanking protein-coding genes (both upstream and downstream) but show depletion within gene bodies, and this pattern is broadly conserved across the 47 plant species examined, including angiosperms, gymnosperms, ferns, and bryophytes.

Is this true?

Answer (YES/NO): NO